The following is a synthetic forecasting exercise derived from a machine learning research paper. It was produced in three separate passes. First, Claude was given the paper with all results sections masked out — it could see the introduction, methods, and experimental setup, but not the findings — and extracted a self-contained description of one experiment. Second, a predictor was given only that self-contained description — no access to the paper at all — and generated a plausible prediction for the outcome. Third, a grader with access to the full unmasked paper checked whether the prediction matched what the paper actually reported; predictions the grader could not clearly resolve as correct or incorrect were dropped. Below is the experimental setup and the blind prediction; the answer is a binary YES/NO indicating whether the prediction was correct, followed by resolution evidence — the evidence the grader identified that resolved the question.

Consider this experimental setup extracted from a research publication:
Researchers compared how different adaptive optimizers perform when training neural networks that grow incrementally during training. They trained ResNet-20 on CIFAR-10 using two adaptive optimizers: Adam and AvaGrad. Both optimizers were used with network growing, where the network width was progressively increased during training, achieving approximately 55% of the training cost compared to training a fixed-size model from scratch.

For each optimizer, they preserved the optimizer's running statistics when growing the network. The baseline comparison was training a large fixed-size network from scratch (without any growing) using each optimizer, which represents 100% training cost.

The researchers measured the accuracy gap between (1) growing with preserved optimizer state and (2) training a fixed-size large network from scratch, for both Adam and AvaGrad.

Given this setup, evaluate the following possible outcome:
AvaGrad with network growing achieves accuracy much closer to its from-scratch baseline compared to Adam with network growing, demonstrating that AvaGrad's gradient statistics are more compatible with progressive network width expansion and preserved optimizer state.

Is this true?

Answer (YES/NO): NO